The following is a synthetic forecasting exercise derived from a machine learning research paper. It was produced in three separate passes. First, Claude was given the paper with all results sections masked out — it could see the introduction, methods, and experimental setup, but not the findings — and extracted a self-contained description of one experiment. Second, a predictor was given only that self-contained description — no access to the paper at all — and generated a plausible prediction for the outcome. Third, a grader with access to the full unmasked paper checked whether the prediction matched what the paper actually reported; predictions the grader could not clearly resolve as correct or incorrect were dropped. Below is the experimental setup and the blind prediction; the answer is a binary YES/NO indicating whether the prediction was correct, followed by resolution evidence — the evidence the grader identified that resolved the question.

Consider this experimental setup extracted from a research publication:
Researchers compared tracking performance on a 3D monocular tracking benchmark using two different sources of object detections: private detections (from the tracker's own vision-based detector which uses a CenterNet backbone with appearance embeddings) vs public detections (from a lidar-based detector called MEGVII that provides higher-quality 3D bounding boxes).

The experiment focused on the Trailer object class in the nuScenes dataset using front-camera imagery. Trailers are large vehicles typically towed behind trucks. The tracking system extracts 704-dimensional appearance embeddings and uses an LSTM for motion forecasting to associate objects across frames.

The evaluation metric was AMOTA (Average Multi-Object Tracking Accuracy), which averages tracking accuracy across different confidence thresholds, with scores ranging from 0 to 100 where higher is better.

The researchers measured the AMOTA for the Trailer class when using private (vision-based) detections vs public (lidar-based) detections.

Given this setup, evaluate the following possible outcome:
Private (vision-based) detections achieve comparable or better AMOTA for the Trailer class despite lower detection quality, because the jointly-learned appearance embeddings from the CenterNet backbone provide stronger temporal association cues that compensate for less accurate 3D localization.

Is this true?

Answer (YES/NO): NO